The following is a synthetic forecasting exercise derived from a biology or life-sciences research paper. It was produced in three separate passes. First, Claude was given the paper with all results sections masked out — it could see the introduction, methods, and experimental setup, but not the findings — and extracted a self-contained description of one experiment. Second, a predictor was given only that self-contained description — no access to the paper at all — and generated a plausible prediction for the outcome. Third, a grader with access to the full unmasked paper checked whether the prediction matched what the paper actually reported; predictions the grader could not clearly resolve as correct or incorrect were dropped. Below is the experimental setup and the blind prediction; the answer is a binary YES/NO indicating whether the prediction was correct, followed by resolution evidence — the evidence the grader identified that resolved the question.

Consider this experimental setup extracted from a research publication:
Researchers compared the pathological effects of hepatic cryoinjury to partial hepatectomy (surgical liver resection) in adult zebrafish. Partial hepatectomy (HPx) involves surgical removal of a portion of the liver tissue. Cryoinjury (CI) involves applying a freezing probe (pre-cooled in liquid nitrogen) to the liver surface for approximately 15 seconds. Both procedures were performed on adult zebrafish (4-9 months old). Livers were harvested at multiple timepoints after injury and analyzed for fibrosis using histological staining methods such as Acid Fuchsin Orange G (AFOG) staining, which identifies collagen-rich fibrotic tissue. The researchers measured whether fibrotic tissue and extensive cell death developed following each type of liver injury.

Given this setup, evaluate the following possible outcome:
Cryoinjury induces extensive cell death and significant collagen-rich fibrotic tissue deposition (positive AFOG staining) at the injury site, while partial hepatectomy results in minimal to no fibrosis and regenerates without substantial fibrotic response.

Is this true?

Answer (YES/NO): YES